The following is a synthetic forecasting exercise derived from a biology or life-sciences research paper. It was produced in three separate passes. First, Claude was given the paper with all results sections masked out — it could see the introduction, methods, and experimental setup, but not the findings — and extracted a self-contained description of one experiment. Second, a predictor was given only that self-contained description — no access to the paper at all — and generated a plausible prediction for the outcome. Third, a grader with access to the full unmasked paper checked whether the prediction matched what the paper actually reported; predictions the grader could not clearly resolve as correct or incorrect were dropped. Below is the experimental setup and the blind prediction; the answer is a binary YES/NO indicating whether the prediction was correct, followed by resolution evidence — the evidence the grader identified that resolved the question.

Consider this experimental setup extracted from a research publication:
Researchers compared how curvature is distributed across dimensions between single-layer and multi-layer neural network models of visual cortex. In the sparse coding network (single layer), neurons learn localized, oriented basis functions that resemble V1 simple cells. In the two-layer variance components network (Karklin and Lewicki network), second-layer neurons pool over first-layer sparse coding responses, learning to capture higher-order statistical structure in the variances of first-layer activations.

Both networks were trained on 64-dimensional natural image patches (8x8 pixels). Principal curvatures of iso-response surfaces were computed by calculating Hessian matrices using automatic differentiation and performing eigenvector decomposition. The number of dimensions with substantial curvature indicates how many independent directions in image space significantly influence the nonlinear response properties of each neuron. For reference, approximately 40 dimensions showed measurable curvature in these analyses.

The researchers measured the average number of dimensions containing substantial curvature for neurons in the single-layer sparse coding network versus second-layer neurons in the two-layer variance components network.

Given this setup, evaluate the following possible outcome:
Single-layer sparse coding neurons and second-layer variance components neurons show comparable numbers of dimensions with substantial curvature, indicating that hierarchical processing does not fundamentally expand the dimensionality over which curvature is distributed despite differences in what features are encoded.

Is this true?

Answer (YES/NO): NO